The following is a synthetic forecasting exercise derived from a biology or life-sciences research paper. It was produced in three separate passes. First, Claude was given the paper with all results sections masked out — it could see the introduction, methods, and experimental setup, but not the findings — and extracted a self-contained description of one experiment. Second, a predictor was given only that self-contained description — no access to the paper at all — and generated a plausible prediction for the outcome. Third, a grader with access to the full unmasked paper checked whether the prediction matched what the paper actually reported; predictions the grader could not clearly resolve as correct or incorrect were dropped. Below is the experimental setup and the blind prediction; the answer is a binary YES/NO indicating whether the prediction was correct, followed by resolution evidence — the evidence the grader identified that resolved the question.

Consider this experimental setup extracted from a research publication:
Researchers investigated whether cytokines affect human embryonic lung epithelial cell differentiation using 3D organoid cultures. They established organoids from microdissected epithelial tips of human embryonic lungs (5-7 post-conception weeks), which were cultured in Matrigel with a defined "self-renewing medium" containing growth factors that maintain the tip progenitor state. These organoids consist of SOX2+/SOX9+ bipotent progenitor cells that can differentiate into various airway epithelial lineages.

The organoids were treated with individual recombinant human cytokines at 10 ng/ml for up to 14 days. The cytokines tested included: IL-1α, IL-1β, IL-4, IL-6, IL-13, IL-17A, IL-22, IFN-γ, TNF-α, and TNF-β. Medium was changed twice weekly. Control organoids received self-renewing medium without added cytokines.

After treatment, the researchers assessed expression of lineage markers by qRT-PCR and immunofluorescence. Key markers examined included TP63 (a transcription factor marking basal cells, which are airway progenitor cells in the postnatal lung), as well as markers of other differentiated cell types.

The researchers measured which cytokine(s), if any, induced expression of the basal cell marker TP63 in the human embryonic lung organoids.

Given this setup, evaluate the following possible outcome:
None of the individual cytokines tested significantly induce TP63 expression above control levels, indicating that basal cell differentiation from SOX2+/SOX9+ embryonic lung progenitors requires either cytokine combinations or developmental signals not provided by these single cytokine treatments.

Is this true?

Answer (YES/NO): NO